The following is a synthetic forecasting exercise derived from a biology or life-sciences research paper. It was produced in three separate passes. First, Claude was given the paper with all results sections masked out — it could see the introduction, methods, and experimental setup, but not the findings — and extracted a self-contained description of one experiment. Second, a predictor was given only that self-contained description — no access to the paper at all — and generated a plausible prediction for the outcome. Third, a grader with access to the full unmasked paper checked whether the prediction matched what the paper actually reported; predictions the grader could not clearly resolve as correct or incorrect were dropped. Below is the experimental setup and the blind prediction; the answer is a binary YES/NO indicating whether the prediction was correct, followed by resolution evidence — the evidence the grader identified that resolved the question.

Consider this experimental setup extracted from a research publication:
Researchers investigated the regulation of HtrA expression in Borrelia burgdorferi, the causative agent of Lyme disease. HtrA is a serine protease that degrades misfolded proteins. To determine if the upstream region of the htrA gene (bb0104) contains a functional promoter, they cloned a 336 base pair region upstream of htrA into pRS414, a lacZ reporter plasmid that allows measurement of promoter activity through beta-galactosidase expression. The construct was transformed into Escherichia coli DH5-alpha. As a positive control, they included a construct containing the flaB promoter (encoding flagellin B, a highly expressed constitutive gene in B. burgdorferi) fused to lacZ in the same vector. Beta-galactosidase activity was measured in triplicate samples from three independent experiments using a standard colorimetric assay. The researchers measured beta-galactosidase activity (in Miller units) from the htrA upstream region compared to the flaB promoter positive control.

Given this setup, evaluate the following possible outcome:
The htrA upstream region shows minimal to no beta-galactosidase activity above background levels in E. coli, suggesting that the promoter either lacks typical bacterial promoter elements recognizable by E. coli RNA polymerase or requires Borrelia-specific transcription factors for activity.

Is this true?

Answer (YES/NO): NO